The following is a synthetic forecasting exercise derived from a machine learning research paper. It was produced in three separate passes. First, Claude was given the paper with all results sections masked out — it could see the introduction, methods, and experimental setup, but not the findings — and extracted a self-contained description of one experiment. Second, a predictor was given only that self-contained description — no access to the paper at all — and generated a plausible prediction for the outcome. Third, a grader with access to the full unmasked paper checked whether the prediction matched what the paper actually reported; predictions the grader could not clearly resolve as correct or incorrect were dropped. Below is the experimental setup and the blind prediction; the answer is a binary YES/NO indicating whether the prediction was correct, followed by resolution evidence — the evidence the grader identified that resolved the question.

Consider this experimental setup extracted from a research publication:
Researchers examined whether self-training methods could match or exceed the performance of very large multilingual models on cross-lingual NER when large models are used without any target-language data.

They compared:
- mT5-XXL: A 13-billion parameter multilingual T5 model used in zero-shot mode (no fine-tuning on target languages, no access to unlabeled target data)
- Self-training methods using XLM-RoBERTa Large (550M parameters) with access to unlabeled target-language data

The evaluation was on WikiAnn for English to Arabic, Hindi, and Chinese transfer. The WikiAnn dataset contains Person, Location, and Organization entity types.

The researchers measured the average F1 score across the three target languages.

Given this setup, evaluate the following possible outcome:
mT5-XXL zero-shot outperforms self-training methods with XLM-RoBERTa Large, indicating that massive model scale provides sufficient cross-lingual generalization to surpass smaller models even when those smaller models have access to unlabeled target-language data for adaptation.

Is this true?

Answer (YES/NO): NO